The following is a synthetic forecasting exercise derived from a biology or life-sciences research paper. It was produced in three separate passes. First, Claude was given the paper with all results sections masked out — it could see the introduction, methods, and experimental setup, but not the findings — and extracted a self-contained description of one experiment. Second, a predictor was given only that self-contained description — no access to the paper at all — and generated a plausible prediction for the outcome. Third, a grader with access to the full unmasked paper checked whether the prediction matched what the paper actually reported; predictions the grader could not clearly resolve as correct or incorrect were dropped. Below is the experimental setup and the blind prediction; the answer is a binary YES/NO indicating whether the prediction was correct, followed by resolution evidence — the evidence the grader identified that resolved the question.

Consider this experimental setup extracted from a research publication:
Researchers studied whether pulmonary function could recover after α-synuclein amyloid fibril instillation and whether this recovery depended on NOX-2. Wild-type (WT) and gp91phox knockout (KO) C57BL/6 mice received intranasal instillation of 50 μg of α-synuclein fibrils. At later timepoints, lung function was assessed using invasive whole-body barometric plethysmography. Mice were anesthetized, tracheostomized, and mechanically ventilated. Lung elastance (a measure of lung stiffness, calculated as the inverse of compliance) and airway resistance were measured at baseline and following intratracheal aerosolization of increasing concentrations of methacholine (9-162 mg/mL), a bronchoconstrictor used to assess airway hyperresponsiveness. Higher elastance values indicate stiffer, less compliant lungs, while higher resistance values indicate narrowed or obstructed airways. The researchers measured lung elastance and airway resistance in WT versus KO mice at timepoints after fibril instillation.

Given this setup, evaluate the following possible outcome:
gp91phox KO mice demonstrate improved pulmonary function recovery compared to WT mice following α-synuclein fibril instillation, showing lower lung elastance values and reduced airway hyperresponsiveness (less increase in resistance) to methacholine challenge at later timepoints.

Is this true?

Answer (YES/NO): NO